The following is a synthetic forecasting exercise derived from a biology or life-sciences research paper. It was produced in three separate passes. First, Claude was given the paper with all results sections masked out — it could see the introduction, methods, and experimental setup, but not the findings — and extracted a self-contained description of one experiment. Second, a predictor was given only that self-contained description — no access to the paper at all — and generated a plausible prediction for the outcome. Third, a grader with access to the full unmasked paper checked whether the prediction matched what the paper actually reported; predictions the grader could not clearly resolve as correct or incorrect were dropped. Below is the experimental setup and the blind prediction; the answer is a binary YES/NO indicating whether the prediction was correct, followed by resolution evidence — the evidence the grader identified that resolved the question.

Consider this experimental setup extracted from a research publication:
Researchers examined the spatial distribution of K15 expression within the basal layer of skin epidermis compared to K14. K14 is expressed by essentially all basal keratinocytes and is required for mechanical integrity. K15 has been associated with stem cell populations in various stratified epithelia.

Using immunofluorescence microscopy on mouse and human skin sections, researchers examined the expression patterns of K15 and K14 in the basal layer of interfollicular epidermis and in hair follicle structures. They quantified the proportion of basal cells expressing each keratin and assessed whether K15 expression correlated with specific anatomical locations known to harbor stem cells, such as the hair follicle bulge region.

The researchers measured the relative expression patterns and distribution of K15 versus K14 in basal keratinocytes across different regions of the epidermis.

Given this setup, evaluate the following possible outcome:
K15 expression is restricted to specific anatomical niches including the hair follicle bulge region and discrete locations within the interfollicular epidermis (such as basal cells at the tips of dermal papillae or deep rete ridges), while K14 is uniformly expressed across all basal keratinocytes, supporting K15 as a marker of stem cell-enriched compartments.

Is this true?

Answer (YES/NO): YES